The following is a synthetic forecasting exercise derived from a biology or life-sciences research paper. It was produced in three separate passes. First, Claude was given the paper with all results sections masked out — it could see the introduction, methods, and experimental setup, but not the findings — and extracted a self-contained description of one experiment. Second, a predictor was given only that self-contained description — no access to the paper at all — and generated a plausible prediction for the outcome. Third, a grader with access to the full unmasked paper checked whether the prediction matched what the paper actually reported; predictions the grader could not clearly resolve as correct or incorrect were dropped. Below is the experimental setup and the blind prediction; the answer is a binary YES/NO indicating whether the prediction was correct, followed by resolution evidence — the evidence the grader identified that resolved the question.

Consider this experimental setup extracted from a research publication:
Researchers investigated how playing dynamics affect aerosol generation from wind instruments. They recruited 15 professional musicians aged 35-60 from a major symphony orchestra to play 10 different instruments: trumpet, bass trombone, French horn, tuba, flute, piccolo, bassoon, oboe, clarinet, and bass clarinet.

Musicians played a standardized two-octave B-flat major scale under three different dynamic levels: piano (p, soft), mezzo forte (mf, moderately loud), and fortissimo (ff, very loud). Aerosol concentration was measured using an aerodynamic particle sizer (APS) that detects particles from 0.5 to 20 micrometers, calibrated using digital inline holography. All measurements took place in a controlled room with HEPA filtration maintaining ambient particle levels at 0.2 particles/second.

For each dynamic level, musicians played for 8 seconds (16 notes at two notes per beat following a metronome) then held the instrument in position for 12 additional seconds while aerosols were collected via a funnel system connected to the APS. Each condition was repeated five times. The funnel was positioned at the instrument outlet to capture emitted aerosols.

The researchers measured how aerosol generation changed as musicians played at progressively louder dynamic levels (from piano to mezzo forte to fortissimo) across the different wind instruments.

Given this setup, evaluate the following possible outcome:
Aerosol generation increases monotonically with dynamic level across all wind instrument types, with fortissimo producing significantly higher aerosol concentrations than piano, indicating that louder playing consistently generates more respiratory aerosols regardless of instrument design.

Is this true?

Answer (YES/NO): NO